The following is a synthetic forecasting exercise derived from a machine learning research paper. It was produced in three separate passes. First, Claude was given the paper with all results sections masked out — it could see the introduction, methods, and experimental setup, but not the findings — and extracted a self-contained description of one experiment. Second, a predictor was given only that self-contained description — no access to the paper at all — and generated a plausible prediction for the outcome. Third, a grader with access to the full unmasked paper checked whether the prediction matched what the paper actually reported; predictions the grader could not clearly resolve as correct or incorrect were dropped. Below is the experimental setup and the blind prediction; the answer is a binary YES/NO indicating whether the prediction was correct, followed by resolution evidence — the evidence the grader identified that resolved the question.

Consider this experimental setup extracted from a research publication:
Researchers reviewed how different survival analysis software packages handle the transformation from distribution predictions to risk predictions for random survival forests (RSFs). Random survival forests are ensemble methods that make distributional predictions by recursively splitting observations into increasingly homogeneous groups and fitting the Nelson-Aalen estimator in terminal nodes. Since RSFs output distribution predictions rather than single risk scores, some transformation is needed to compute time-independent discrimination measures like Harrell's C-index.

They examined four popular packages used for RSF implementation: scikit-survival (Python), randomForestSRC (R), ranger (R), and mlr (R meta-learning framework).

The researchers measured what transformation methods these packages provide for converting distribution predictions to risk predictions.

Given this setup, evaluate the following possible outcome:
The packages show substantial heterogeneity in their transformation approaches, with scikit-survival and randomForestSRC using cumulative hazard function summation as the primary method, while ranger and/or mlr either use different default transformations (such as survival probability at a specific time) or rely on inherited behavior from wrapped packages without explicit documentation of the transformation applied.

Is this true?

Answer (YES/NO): NO